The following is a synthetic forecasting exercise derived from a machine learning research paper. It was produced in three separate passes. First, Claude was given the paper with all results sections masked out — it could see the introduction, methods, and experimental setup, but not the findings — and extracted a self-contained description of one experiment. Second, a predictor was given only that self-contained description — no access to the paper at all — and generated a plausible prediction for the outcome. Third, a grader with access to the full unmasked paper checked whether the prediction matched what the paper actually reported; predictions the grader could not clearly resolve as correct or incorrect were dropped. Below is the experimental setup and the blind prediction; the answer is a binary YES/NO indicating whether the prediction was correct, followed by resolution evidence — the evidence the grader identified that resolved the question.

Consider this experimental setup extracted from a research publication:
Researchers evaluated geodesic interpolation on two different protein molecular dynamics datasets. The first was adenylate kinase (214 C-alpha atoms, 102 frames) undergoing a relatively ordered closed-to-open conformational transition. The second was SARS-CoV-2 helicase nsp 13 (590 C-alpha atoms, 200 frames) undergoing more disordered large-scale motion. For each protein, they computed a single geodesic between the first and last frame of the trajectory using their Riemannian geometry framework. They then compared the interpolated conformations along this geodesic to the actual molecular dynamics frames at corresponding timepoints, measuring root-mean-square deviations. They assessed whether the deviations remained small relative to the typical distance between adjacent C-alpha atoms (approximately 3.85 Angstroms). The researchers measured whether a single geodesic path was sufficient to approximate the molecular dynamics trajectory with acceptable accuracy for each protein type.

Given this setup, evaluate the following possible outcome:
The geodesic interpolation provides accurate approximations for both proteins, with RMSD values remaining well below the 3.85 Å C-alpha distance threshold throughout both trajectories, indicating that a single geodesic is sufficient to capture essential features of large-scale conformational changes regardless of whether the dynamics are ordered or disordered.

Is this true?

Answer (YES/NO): NO